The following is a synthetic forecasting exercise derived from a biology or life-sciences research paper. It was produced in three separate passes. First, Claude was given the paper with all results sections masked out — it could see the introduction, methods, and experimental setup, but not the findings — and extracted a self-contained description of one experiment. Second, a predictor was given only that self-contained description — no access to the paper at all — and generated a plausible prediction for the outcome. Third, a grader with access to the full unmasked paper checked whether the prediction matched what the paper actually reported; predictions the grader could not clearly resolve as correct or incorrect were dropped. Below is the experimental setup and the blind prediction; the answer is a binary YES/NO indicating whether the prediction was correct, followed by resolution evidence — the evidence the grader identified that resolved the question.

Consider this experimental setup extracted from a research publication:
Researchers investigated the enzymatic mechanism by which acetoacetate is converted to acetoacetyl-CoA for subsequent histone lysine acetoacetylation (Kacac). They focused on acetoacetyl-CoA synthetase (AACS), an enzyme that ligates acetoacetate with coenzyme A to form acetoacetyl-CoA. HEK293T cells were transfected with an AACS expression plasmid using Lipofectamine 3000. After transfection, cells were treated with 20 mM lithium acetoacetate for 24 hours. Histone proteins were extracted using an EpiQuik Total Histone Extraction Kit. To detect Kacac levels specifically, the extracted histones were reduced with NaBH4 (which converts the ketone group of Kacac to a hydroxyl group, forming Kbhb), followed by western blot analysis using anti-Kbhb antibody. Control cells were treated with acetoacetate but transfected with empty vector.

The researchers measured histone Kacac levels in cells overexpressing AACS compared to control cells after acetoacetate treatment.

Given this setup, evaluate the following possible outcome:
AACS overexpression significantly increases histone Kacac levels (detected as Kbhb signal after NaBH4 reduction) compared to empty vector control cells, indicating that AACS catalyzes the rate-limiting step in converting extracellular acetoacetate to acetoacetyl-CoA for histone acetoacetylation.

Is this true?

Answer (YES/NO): YES